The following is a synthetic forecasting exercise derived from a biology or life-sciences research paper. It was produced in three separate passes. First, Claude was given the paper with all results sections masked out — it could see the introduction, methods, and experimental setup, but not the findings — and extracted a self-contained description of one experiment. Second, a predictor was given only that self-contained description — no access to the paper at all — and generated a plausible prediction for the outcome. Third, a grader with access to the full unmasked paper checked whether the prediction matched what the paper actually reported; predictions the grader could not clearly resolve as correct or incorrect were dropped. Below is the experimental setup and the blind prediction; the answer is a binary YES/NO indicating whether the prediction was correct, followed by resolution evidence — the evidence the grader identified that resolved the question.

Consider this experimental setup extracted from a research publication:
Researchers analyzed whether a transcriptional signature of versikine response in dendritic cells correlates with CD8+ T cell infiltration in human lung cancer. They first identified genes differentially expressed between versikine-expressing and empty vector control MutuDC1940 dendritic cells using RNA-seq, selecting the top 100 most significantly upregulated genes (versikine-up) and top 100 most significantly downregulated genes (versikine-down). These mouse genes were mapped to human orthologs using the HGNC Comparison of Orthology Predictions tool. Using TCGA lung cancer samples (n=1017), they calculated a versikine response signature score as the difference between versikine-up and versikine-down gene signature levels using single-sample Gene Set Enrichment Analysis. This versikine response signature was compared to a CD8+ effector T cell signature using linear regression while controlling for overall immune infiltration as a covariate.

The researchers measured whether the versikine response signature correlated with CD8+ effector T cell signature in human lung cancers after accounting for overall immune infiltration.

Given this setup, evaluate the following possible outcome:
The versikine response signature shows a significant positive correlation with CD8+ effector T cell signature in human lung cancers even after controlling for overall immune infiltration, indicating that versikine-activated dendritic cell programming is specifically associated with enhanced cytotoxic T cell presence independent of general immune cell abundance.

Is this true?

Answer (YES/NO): YES